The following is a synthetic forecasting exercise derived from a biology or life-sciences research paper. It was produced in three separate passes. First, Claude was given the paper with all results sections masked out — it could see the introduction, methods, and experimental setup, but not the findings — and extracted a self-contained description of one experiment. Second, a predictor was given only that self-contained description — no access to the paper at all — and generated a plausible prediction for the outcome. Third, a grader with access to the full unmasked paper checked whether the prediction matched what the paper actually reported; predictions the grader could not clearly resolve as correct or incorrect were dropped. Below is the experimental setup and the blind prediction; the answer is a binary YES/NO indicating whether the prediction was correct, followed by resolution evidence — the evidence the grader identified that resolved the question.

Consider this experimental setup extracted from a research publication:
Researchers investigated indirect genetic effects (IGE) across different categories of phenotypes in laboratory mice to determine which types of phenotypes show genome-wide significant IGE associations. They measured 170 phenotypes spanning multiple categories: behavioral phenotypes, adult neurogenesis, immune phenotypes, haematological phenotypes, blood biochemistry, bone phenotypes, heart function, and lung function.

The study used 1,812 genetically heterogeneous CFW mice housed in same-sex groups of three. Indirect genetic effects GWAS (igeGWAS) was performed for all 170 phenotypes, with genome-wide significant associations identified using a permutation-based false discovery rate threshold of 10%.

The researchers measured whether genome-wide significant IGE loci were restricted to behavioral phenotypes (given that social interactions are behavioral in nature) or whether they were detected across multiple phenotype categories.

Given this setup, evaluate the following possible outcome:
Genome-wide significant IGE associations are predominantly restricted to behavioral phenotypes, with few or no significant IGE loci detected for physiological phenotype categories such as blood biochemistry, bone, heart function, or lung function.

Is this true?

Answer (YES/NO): NO